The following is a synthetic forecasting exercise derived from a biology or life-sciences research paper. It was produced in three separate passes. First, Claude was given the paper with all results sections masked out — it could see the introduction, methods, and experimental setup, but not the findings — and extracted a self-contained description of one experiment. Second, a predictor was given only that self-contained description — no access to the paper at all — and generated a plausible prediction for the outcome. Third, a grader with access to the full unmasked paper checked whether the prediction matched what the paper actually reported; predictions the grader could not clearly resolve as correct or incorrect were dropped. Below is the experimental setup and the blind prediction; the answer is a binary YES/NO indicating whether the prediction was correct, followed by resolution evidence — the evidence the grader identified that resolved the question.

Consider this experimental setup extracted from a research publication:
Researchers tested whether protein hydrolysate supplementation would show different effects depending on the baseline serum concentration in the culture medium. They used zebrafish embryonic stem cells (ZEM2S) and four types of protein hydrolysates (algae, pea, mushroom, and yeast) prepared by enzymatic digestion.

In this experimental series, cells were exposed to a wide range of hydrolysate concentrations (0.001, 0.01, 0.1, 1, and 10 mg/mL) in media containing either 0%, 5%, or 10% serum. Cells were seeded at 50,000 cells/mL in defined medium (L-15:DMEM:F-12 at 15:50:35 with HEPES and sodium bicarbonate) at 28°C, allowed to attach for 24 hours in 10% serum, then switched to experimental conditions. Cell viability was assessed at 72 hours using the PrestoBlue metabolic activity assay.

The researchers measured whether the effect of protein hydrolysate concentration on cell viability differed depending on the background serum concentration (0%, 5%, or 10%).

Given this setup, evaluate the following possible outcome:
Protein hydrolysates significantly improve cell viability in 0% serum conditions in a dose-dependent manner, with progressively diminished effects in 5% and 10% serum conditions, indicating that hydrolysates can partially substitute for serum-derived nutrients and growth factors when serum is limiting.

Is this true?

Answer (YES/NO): NO